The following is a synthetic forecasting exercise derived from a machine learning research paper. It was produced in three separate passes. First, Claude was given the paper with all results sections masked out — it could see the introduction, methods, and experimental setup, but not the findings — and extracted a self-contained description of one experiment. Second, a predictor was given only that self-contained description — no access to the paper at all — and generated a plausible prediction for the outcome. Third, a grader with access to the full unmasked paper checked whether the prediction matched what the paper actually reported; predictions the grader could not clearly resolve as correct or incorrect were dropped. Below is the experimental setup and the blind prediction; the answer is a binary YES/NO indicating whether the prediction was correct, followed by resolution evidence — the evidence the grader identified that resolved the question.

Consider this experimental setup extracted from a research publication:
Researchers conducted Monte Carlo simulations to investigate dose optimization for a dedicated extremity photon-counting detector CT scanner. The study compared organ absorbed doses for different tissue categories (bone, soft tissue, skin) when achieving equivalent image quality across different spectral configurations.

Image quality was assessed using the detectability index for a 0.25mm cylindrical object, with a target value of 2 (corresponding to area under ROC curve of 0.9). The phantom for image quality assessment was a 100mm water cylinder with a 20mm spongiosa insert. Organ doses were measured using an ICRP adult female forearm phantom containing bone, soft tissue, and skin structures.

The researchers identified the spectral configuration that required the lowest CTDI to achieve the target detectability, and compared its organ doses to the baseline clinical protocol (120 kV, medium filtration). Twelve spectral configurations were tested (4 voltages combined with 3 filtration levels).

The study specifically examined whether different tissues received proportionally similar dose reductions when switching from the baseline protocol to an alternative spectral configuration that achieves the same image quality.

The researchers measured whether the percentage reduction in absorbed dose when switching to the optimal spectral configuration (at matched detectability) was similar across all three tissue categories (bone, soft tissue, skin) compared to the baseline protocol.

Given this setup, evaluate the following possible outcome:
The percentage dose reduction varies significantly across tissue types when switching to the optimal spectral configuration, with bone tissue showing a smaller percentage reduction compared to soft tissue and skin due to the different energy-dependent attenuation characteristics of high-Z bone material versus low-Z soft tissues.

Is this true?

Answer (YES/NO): NO